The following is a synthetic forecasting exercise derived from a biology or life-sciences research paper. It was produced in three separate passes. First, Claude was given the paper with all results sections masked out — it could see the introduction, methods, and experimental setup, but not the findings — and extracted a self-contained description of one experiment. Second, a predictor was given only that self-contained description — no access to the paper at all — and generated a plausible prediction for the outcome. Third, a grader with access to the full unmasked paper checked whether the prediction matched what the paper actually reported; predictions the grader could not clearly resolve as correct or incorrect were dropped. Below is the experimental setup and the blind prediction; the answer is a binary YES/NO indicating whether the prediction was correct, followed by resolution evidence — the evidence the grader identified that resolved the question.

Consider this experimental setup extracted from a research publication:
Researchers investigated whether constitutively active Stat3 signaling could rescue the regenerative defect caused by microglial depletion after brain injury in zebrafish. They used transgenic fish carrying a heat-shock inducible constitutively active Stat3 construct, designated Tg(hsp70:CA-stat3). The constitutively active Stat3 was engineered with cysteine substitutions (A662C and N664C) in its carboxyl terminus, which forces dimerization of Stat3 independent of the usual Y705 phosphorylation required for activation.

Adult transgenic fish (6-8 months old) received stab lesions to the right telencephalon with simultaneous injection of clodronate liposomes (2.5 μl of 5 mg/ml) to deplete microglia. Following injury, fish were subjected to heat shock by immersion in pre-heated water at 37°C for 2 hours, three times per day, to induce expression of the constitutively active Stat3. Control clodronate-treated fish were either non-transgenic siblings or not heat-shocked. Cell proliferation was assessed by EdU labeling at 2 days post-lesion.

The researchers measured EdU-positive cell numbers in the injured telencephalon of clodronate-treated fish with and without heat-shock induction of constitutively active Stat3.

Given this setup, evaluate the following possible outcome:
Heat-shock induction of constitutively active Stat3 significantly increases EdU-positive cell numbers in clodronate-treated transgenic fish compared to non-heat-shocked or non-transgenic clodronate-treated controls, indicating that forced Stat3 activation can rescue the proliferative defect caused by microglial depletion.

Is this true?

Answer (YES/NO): NO